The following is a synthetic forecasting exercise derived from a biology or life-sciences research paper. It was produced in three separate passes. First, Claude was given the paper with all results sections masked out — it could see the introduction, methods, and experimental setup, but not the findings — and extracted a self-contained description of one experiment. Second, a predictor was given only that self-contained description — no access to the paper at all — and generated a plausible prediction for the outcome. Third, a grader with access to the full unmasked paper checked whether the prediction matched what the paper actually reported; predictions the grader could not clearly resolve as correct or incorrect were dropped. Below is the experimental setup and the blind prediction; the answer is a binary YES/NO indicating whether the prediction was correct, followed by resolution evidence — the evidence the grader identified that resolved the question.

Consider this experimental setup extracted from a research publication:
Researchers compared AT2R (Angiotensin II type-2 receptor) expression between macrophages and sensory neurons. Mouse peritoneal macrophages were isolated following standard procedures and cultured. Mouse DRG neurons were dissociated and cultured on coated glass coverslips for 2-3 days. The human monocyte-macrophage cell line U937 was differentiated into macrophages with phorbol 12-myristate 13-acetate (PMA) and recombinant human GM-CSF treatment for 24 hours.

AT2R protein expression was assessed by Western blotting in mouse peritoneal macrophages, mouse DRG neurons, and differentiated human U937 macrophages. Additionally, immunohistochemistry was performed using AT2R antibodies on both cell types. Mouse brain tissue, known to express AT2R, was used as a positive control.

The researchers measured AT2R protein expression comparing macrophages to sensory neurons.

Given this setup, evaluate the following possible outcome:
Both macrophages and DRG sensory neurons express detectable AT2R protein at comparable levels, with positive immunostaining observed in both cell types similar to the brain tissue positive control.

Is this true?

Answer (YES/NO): NO